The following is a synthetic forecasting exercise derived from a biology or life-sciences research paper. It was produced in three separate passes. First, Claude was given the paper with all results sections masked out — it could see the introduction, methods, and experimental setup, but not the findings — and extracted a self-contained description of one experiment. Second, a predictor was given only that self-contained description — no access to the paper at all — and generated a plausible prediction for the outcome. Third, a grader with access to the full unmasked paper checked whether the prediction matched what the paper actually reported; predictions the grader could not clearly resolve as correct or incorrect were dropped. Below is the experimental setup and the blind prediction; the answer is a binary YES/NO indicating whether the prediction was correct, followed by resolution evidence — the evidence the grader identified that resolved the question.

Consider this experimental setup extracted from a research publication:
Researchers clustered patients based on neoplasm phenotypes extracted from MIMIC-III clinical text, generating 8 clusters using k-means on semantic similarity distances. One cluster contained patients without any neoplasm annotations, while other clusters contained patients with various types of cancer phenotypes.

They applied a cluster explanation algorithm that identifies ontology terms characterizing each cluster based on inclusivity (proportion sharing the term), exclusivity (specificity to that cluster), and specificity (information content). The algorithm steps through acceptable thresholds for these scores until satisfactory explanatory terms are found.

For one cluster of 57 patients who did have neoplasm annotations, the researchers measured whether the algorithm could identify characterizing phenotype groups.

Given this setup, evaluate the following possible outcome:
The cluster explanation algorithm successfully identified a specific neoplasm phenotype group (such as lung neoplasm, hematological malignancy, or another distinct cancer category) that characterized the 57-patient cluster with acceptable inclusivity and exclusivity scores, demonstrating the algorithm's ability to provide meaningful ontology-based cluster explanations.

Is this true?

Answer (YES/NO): NO